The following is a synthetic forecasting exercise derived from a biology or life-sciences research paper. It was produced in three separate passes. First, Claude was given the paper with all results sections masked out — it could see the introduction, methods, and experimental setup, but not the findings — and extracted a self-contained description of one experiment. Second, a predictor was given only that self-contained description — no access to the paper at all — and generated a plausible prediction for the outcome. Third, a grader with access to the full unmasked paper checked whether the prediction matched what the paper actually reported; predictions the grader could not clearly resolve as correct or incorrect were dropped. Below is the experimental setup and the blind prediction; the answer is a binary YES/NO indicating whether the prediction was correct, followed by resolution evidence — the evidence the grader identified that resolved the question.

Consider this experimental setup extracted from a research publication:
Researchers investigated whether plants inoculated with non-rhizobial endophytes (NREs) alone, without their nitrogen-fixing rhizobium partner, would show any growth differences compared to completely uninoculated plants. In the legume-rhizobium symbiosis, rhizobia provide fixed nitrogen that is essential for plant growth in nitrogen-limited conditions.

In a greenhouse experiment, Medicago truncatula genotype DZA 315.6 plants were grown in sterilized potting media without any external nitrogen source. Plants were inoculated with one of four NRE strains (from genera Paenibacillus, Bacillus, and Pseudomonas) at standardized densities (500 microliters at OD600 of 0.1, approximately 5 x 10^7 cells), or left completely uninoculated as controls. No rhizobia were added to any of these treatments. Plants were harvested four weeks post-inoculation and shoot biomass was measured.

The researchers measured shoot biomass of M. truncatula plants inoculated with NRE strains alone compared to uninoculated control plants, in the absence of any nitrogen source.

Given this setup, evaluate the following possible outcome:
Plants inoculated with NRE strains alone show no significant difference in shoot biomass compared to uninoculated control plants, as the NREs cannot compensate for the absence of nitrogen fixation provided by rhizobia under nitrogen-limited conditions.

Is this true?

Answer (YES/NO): YES